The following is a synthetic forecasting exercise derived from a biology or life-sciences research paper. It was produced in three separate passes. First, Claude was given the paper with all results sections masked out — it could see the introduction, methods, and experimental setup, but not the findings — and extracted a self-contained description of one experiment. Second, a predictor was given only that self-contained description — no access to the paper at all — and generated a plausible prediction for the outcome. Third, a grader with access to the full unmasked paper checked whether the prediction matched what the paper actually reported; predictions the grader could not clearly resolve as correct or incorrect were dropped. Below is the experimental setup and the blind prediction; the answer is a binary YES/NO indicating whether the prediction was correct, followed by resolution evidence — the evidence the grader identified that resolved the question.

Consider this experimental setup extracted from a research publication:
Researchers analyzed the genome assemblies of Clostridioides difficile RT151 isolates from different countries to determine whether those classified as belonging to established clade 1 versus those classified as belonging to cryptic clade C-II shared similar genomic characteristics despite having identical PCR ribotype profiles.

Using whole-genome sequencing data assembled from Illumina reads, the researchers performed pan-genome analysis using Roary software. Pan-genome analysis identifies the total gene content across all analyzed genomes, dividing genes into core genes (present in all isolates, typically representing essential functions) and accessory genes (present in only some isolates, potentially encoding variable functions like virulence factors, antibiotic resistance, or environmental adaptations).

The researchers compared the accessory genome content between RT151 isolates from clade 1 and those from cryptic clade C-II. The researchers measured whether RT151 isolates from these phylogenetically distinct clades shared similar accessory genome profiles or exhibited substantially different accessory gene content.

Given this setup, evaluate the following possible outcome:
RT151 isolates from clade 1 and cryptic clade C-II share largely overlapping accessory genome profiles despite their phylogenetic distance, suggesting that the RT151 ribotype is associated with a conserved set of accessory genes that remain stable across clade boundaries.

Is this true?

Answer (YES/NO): NO